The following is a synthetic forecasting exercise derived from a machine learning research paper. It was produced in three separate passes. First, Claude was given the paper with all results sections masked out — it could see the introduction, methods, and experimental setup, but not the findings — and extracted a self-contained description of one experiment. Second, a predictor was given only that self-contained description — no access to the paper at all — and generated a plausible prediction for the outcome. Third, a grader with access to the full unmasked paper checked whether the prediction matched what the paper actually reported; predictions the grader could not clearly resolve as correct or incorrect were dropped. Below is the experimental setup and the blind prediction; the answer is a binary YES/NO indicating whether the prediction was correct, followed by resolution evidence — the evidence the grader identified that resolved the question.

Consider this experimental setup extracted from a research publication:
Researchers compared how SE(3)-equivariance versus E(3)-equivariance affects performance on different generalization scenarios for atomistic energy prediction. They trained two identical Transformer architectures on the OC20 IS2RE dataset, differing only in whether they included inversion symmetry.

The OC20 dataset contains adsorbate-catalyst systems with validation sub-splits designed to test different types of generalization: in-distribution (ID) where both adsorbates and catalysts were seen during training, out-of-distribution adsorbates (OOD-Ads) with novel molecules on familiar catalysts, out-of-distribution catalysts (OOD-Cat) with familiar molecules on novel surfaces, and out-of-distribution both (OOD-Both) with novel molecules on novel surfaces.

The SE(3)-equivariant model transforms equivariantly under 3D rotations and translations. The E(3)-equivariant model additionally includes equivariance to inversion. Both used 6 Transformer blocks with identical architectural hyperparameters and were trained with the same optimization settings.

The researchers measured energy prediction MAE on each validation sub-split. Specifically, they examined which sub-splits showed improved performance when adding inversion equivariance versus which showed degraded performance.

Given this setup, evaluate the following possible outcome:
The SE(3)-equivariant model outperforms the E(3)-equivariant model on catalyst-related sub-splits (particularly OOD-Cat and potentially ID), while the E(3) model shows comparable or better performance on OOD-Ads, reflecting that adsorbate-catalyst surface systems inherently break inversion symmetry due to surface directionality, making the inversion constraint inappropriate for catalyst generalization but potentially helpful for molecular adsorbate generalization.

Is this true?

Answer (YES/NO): NO